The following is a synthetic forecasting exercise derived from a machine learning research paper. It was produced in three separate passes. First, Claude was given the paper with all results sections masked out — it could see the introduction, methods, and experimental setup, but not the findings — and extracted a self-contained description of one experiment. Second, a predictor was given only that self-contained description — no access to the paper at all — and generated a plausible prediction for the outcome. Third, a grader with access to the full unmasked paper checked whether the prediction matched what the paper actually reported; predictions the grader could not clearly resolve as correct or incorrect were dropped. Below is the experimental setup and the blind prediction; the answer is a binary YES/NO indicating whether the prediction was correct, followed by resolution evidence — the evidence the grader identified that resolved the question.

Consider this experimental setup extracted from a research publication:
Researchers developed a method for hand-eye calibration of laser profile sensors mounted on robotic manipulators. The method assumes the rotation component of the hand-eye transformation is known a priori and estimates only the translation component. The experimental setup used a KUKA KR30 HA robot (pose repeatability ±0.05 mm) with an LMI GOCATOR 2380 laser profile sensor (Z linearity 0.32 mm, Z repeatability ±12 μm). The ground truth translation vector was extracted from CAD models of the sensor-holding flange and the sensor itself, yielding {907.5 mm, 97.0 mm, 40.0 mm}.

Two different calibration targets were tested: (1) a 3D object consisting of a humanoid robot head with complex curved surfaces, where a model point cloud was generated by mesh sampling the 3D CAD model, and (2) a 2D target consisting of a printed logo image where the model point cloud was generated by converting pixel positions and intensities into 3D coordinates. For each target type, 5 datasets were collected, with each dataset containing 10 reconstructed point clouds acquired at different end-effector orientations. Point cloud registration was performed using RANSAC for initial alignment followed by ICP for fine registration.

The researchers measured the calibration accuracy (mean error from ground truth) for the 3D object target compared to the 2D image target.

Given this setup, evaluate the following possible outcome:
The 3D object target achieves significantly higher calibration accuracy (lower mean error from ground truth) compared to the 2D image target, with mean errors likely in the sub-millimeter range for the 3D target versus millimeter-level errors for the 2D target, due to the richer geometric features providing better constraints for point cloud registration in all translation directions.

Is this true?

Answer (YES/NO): NO